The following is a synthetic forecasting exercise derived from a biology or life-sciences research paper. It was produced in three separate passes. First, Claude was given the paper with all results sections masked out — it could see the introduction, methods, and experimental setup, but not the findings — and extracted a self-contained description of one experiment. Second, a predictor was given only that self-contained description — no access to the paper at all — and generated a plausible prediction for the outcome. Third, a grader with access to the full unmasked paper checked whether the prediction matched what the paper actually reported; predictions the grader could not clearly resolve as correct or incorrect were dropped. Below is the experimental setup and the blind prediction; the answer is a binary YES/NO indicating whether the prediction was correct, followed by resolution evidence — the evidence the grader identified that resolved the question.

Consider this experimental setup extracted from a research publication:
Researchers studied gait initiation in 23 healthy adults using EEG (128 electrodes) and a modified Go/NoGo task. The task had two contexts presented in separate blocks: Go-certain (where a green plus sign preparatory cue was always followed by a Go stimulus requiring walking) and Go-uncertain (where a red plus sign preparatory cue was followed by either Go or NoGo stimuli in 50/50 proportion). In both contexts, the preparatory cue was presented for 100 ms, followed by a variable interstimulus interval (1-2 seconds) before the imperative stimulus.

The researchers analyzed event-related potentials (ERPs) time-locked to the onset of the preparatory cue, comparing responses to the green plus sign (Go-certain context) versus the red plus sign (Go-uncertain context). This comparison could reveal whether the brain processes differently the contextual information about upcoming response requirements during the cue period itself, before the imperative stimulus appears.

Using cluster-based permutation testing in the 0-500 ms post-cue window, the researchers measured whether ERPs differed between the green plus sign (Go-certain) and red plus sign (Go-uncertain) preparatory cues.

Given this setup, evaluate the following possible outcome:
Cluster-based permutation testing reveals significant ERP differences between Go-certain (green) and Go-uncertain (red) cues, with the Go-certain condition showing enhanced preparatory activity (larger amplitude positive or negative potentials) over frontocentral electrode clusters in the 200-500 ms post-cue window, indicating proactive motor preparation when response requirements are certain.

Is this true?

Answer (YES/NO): NO